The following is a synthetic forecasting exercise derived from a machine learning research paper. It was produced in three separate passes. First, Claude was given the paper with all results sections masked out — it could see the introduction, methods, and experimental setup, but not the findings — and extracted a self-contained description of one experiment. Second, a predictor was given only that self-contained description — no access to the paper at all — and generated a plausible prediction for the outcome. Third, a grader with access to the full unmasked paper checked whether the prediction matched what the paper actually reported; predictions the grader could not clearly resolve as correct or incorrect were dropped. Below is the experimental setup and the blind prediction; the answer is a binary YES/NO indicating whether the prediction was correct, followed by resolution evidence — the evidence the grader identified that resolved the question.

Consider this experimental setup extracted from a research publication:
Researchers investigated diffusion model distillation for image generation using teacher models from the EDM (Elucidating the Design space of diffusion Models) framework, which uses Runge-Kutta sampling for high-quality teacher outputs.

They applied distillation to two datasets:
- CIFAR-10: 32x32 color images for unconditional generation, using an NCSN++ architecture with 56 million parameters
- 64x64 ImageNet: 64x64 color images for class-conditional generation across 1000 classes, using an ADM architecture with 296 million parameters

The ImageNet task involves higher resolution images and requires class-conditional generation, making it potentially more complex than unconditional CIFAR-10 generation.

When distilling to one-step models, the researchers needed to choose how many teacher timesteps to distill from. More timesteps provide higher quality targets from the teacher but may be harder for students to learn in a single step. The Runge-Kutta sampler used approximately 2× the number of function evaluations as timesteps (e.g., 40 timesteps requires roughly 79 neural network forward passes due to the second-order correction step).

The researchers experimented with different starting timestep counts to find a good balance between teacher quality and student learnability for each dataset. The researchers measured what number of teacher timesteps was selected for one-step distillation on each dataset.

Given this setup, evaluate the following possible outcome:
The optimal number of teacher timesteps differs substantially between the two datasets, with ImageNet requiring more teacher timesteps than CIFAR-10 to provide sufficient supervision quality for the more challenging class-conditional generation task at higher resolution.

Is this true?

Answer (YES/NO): YES